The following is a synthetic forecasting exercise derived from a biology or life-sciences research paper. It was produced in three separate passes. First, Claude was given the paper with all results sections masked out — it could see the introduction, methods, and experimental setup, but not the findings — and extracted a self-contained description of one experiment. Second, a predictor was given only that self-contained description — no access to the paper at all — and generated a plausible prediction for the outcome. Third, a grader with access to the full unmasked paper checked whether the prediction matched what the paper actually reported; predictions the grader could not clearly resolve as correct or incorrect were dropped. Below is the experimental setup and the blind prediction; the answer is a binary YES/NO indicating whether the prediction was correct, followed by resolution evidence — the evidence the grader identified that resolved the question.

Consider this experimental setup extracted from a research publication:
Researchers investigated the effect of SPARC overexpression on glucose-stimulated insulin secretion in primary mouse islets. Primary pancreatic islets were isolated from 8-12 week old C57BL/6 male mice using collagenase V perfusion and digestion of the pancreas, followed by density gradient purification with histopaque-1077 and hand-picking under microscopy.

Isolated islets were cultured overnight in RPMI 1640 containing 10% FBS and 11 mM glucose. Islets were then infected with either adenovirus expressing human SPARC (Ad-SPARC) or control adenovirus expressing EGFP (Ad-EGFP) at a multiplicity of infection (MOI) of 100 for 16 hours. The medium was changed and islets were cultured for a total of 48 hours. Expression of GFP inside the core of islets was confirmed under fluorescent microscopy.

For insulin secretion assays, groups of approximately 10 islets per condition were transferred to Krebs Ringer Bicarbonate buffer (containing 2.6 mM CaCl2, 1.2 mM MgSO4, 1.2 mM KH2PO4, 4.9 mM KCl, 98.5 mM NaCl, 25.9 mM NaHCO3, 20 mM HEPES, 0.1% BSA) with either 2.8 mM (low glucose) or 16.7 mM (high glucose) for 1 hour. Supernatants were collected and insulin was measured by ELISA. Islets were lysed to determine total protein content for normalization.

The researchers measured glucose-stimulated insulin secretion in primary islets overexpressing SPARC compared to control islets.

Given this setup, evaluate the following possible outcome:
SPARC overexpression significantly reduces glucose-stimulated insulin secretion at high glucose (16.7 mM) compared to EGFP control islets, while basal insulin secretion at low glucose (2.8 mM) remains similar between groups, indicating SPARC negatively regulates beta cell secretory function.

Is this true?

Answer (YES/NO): NO